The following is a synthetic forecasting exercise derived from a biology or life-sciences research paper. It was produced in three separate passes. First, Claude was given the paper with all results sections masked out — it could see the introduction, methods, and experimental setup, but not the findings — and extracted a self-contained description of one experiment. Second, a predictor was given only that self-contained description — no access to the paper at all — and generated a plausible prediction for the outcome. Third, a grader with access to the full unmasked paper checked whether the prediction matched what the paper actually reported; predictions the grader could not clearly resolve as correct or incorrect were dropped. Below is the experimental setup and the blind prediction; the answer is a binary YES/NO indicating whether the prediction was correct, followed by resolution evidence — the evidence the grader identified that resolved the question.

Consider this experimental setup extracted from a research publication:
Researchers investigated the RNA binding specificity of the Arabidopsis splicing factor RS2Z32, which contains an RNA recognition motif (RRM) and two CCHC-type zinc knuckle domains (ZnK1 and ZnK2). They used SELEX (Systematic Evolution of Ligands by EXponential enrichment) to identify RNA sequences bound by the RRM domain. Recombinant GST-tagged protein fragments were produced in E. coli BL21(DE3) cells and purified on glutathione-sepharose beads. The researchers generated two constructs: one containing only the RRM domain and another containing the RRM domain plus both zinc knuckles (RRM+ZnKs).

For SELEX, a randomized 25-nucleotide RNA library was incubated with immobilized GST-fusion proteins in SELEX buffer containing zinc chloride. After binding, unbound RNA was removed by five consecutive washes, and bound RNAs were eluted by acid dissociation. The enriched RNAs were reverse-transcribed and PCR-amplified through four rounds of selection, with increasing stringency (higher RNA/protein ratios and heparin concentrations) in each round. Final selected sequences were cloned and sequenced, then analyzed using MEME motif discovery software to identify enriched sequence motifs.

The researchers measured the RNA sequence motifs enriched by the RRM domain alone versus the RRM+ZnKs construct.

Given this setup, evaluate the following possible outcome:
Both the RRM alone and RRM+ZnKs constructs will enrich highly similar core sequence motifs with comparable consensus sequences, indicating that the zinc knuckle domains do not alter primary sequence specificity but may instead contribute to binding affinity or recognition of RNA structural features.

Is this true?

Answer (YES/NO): NO